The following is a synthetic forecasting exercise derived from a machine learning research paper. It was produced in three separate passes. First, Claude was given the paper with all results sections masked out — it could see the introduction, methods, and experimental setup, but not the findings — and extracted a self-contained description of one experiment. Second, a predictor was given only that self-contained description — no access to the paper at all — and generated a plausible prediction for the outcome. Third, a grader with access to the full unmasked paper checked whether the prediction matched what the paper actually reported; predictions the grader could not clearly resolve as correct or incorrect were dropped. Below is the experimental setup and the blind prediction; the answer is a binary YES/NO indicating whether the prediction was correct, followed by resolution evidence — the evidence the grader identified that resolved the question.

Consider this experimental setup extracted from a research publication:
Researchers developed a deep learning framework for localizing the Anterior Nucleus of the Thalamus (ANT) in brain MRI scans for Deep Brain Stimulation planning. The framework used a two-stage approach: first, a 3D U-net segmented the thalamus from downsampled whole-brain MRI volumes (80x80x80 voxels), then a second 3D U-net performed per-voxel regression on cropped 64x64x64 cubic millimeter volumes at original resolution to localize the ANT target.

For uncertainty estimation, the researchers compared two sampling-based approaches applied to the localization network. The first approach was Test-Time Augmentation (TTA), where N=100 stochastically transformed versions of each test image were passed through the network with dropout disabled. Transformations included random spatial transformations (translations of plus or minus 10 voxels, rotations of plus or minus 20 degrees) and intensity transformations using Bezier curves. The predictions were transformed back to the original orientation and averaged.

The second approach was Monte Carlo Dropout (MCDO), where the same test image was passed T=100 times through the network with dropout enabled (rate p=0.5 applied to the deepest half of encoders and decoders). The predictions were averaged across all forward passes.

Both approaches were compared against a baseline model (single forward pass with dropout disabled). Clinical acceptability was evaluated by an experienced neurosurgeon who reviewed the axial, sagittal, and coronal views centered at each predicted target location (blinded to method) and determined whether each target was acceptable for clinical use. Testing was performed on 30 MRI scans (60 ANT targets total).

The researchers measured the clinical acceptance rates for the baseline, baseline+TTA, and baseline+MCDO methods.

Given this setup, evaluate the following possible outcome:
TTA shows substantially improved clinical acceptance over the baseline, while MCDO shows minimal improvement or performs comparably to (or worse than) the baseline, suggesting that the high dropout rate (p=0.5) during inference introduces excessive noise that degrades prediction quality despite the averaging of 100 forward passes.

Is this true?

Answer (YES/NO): NO